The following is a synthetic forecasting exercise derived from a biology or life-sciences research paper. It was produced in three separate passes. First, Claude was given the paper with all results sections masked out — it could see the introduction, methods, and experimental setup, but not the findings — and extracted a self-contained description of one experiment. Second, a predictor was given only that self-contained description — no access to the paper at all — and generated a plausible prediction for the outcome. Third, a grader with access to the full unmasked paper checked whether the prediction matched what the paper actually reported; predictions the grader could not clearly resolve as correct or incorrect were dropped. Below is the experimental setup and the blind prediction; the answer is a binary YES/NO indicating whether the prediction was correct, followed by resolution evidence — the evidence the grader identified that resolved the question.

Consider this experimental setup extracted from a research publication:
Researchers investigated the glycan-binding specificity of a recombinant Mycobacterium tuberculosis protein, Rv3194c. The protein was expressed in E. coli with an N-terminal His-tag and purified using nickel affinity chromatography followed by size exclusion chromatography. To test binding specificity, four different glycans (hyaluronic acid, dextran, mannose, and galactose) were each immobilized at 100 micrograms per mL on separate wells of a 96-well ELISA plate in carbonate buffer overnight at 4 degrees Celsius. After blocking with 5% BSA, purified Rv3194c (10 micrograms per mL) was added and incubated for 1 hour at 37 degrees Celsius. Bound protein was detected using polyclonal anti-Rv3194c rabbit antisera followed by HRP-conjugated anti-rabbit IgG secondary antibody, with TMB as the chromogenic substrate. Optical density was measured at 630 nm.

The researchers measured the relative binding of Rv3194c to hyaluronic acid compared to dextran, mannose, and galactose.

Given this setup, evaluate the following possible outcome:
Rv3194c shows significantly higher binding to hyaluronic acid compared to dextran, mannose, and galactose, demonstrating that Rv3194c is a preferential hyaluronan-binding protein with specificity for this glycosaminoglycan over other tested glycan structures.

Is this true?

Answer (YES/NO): YES